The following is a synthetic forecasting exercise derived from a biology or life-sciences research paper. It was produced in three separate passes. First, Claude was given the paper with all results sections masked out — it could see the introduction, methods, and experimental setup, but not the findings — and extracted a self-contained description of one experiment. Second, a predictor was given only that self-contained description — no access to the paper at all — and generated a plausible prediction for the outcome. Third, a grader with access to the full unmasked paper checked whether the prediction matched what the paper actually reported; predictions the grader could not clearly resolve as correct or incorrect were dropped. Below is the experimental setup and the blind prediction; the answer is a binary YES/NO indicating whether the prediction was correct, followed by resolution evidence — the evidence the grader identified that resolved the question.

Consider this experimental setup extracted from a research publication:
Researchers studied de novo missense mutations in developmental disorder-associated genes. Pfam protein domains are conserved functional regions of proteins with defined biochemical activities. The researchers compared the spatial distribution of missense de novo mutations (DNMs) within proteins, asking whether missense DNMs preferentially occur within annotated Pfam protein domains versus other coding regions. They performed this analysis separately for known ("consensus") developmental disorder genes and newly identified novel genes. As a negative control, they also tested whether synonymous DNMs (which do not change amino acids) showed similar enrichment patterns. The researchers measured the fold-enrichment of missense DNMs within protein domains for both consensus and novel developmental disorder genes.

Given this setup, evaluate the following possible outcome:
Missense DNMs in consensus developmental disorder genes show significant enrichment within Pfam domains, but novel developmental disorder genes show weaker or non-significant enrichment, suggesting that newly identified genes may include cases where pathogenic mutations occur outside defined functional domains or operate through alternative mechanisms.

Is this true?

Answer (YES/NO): NO